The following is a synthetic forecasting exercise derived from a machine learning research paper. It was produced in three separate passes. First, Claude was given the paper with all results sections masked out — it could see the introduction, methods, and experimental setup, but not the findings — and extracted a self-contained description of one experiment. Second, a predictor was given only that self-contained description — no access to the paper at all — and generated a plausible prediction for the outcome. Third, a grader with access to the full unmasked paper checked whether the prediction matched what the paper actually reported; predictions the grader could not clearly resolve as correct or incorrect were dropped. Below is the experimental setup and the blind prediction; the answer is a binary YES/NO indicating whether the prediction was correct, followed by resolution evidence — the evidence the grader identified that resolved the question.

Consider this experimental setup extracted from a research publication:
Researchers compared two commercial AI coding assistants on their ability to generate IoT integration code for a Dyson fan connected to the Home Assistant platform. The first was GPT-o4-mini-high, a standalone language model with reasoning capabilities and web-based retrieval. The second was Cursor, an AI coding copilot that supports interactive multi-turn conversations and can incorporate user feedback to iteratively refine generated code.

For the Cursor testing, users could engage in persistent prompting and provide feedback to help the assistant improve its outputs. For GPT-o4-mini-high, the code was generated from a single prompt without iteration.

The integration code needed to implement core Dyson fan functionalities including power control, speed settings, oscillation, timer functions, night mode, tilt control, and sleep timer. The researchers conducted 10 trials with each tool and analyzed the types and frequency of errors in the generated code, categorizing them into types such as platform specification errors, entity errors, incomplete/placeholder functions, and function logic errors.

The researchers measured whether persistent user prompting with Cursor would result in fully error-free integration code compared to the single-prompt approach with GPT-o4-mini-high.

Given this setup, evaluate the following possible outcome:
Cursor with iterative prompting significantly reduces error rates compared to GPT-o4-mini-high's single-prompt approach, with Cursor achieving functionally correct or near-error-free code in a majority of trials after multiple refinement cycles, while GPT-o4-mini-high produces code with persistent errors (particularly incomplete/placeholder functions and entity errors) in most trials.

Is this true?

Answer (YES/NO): NO